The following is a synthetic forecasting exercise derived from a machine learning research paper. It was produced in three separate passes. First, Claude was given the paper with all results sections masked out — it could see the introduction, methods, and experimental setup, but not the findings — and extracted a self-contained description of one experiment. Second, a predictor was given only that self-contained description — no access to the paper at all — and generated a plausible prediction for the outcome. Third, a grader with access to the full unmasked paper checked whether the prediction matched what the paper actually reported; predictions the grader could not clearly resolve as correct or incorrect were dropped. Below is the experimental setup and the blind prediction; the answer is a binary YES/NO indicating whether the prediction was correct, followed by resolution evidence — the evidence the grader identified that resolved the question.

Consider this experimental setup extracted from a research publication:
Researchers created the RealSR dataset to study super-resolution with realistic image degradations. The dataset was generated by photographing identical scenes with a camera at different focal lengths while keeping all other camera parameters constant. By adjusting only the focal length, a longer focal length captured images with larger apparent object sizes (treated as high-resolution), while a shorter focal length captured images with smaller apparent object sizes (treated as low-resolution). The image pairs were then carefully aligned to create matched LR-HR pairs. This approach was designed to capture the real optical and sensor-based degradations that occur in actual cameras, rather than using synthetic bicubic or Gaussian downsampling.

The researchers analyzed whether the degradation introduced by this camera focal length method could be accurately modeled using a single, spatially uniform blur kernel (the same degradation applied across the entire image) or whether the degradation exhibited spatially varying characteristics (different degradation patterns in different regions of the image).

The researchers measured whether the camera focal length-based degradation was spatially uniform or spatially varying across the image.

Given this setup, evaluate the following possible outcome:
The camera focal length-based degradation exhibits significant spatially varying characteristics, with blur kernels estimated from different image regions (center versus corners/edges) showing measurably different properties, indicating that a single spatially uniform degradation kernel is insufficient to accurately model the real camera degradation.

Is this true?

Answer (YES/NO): YES